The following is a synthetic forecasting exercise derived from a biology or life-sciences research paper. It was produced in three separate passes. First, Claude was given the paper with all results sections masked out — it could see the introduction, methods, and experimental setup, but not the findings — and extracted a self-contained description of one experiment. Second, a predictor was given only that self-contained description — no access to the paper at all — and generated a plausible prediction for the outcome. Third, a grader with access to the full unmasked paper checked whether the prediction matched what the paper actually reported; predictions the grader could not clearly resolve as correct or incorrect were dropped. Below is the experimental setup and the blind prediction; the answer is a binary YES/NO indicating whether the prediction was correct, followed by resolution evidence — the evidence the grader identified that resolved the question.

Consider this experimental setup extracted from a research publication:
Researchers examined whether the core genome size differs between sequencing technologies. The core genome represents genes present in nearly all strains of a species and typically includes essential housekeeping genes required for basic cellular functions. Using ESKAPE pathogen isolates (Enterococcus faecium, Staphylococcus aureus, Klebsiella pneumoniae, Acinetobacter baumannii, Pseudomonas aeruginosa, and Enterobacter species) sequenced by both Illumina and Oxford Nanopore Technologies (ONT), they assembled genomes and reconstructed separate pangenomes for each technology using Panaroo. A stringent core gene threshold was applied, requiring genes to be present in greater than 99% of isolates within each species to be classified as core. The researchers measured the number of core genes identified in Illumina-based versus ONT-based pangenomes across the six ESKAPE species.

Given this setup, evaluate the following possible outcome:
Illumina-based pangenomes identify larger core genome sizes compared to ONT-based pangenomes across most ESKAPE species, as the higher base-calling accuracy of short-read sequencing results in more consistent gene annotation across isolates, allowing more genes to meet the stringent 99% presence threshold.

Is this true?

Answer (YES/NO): NO